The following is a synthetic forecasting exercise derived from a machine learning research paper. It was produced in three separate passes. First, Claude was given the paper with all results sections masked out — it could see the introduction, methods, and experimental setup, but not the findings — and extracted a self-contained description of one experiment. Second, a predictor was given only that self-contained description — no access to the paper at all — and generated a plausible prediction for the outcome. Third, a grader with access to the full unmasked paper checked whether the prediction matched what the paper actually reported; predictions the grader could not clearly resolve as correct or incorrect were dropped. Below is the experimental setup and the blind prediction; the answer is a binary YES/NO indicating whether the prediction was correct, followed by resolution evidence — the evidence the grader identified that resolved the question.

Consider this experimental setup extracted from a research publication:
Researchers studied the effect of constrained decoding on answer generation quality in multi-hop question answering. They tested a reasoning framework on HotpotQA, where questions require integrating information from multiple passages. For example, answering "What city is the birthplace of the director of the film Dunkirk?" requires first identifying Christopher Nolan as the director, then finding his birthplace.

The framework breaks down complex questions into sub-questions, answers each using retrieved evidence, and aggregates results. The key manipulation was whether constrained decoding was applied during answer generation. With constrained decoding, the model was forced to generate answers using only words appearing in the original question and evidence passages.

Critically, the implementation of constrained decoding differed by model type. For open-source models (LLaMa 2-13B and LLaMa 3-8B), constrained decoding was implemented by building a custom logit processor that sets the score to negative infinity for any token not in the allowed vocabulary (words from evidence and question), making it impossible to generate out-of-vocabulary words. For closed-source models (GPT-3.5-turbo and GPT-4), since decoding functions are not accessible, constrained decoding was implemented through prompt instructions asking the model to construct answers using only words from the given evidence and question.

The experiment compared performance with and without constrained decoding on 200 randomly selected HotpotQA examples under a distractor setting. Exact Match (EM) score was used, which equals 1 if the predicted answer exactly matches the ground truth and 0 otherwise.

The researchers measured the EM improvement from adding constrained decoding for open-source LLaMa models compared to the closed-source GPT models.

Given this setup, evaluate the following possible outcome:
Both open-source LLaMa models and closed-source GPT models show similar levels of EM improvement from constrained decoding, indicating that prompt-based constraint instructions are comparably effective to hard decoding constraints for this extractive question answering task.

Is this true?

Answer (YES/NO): NO